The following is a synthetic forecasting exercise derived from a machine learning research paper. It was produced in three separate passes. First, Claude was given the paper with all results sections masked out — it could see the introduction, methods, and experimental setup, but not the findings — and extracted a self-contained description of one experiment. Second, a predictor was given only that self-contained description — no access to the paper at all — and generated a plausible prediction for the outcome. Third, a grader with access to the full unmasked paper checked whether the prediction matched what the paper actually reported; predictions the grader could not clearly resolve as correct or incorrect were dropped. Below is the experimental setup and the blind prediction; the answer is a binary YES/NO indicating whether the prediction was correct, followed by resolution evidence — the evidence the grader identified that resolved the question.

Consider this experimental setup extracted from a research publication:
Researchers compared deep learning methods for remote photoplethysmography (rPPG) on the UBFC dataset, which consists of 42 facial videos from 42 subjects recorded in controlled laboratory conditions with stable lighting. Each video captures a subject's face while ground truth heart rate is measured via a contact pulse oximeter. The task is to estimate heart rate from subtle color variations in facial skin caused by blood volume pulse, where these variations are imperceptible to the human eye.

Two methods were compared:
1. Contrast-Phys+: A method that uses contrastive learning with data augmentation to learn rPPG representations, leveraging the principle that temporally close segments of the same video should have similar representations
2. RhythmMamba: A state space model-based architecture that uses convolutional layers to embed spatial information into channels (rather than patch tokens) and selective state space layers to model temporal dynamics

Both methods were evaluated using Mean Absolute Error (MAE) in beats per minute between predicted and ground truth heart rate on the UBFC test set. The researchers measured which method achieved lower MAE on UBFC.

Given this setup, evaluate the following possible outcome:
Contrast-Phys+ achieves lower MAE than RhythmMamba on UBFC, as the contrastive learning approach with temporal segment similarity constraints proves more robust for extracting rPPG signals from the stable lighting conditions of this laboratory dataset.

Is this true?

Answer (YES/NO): YES